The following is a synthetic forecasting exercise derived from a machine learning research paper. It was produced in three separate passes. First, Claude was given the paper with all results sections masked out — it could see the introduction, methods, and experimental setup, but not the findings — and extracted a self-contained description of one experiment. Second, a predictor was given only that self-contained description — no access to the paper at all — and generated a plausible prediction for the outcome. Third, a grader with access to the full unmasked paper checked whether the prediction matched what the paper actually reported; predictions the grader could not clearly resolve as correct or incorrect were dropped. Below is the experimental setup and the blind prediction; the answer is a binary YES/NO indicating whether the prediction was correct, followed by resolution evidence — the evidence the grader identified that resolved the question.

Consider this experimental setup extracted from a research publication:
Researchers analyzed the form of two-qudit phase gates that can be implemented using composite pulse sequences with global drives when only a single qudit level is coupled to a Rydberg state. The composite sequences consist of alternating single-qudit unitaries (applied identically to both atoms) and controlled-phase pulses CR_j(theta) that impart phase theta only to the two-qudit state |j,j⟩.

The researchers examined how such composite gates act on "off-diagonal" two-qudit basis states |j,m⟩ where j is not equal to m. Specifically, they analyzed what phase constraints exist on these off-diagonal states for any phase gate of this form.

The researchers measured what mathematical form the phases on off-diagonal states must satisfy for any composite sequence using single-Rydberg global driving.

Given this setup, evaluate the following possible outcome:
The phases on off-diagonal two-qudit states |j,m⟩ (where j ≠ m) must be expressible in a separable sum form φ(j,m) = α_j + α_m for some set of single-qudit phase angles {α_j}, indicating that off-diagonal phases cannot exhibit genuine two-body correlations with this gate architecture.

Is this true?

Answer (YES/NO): YES